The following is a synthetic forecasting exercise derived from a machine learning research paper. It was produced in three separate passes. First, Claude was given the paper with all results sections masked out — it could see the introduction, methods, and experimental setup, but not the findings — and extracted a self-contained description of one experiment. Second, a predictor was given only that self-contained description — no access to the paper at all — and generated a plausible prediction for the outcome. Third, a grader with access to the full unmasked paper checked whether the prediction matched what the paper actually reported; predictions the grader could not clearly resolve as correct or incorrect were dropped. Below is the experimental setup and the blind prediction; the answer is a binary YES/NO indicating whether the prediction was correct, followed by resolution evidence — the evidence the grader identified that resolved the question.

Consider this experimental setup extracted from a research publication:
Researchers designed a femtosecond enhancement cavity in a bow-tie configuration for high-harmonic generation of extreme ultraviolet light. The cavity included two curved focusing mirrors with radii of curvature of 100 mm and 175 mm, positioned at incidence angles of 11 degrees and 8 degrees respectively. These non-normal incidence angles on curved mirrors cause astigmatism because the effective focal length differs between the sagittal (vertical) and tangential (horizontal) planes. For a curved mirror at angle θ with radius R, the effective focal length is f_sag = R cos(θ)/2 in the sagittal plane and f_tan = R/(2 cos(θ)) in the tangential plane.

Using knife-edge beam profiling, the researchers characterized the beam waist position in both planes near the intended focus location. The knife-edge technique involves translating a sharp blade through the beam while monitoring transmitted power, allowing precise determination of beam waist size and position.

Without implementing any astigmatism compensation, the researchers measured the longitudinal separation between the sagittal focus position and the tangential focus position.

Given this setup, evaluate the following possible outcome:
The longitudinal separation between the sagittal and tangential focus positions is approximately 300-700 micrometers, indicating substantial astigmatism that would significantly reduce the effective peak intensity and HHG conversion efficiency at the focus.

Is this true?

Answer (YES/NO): NO